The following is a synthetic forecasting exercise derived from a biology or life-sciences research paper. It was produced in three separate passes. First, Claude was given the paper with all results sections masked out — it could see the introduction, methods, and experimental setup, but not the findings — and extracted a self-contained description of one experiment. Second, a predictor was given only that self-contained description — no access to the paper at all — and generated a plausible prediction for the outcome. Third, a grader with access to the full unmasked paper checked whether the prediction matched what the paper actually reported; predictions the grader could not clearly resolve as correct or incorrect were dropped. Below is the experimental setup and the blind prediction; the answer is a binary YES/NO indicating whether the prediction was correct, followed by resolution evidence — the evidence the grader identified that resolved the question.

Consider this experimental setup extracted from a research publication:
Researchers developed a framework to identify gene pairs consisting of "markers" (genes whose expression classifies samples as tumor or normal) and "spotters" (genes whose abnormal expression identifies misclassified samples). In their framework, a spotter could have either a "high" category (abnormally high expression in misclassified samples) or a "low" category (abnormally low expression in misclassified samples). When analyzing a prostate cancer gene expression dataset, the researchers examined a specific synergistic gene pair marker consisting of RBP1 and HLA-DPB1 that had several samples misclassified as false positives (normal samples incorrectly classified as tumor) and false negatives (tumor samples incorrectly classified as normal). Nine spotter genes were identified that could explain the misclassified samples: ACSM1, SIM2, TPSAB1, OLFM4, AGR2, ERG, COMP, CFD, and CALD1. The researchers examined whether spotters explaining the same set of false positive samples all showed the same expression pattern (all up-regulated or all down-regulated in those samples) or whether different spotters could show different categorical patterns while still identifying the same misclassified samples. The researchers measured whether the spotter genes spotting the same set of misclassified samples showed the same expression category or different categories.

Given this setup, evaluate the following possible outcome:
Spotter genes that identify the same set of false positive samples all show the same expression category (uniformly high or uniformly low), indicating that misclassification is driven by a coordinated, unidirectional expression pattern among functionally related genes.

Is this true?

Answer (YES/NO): NO